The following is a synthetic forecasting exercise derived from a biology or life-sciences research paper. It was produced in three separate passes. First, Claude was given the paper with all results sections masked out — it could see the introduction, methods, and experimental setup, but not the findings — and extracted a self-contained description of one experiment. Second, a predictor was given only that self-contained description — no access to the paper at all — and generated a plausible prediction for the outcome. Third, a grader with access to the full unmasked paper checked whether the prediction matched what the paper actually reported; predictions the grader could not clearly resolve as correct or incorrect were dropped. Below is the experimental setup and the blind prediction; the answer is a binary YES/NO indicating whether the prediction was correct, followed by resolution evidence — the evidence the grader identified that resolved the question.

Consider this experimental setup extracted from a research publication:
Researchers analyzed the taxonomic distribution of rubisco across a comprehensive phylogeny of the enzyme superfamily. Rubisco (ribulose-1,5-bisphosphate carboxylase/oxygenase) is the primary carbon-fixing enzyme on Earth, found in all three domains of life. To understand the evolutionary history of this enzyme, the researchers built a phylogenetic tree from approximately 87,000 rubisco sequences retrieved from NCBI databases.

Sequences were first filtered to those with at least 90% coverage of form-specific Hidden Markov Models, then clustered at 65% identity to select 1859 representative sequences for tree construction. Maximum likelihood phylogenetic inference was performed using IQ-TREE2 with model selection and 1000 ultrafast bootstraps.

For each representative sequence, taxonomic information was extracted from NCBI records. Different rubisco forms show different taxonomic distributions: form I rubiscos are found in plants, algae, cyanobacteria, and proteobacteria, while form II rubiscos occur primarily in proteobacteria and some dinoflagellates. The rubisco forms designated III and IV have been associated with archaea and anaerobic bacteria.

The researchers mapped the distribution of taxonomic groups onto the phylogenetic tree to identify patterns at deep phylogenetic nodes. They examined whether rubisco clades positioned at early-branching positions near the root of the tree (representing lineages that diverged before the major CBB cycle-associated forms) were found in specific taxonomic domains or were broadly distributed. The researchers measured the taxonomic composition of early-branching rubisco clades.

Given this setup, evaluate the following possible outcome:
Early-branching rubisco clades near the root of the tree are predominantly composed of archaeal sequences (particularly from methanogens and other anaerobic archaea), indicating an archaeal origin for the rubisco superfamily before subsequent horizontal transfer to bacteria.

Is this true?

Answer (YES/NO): NO